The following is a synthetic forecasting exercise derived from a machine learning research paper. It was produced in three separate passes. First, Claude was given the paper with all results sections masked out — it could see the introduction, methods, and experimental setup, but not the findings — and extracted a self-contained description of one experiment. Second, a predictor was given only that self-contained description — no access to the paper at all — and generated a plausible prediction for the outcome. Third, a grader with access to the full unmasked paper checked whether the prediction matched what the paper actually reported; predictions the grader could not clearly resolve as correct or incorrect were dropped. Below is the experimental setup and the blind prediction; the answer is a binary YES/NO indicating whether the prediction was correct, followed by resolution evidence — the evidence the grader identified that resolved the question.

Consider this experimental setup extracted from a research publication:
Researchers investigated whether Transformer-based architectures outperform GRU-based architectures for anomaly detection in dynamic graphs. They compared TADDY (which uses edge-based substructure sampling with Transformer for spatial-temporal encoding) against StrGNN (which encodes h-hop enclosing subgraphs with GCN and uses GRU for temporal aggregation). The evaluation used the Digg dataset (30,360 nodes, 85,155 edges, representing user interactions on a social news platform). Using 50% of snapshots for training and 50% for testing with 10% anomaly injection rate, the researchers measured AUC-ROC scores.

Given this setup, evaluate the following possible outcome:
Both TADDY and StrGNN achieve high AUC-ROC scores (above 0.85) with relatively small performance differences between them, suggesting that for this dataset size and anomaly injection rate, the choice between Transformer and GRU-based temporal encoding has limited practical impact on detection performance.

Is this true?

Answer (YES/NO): NO